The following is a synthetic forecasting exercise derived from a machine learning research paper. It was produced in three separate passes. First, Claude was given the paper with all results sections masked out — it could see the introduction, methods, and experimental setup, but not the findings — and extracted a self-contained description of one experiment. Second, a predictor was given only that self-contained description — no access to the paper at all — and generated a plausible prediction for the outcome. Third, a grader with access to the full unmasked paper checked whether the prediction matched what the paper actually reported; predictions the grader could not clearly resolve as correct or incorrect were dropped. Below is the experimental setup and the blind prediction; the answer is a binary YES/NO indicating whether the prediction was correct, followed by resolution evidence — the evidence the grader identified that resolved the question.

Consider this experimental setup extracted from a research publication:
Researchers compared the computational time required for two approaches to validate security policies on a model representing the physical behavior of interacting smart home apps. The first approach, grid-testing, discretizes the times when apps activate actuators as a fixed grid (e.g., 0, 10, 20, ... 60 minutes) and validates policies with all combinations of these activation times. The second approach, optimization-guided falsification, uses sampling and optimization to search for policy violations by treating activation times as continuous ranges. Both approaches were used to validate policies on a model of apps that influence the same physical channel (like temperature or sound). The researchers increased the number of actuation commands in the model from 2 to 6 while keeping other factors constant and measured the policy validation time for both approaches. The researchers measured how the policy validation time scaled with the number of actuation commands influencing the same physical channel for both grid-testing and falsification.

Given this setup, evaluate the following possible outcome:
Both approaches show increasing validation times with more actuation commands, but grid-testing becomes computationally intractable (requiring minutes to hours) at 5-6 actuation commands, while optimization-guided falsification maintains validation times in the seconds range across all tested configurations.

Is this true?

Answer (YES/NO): NO